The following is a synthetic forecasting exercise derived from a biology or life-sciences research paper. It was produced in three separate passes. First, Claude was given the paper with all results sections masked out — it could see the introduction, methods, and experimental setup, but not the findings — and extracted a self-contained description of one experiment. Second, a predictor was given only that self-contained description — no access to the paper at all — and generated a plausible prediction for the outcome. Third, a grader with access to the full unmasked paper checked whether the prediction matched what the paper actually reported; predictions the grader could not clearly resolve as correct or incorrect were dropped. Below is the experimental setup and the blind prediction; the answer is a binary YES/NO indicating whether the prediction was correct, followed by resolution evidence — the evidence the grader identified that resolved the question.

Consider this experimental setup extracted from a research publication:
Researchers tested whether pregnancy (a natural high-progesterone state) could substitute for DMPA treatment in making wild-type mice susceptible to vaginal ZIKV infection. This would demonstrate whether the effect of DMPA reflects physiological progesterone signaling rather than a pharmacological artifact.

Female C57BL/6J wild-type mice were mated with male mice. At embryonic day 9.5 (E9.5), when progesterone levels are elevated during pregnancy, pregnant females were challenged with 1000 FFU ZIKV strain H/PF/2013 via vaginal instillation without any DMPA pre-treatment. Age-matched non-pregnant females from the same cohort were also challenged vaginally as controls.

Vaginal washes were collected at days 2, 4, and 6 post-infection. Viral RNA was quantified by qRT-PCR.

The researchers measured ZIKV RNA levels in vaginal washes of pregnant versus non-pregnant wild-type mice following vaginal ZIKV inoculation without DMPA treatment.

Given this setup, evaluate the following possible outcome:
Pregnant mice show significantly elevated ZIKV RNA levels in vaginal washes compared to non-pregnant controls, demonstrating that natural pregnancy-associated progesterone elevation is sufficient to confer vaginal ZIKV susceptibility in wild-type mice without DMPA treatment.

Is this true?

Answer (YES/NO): YES